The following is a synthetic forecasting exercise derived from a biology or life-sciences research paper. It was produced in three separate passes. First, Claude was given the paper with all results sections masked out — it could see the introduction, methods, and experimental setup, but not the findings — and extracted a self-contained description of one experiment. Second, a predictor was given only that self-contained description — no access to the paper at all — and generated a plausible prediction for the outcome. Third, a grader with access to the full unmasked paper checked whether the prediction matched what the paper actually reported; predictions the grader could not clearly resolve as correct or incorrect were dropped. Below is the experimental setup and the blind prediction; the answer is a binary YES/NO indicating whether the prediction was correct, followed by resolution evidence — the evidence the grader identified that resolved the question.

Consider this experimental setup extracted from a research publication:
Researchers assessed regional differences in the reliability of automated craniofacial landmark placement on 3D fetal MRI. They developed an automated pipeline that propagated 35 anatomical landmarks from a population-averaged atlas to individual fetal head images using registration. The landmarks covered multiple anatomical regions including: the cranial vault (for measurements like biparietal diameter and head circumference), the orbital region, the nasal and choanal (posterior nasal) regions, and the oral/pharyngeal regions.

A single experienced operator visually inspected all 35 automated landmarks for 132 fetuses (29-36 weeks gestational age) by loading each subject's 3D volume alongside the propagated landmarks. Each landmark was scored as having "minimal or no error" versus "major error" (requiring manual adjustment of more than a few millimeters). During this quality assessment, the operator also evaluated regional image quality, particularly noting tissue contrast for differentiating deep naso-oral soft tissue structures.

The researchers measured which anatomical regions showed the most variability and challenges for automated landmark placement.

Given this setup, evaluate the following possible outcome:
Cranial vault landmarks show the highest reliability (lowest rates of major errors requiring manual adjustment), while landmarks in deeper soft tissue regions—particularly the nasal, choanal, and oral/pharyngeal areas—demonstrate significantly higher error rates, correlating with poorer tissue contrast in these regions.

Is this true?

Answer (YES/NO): YES